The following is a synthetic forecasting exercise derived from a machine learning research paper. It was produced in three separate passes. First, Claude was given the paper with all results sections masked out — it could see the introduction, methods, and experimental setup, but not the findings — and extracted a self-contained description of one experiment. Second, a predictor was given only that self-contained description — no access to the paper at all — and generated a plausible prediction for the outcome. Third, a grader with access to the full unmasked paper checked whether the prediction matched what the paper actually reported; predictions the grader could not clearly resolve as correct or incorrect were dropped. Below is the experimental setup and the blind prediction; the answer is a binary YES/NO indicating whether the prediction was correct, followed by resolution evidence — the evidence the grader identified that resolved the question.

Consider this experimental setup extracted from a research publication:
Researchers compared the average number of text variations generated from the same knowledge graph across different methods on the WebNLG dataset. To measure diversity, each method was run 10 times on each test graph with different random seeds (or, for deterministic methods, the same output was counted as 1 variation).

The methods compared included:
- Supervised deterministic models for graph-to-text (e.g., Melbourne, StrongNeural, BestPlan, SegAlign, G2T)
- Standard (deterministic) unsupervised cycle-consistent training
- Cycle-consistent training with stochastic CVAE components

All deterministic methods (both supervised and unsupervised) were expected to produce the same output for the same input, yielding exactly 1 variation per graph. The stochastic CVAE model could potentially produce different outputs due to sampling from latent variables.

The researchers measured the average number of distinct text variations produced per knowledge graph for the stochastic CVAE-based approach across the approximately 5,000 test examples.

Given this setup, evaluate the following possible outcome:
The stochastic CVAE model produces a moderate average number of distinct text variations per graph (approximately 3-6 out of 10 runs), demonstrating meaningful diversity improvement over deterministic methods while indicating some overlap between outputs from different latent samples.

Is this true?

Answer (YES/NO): YES